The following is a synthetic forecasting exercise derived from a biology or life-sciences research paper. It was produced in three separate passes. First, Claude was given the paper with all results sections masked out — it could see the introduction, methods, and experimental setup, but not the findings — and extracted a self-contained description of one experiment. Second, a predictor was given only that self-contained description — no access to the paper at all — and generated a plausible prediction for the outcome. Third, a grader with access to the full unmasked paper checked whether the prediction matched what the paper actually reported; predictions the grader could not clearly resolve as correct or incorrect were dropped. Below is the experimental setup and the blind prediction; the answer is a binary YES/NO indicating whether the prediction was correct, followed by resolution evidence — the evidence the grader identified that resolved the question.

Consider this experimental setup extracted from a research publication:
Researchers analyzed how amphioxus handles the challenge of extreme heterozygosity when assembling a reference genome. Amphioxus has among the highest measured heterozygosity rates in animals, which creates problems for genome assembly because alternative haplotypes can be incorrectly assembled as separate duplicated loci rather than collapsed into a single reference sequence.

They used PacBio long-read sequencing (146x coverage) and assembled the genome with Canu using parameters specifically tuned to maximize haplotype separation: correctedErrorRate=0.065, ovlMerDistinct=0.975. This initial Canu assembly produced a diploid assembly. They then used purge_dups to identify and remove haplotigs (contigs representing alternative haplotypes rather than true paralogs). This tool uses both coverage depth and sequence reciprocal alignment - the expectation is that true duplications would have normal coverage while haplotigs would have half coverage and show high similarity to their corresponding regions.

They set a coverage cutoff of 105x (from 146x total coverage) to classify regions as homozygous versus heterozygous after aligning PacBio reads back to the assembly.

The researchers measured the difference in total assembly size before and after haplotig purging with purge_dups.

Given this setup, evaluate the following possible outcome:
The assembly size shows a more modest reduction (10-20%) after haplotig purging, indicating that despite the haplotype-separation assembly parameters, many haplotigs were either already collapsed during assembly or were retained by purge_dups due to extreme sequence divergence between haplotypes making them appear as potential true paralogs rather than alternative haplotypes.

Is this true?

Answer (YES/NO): NO